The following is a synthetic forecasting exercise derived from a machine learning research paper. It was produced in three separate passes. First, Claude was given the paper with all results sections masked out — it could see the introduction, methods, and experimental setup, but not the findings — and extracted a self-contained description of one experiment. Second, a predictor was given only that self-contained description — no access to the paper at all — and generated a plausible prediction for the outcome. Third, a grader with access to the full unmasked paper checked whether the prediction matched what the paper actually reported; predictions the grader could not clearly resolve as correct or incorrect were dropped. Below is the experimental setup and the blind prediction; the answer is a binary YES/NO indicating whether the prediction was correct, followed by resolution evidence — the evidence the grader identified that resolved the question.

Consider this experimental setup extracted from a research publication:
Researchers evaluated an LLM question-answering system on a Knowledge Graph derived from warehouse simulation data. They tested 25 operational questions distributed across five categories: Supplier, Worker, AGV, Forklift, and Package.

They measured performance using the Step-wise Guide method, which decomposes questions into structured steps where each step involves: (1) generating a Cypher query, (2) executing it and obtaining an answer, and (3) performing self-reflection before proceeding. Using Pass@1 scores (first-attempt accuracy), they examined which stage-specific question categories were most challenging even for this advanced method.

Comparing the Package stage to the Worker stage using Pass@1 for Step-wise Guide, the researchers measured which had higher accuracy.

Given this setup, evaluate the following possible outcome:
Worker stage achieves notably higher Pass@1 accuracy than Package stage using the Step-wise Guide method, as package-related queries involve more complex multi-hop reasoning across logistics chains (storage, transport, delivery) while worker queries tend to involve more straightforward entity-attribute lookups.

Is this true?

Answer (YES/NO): NO